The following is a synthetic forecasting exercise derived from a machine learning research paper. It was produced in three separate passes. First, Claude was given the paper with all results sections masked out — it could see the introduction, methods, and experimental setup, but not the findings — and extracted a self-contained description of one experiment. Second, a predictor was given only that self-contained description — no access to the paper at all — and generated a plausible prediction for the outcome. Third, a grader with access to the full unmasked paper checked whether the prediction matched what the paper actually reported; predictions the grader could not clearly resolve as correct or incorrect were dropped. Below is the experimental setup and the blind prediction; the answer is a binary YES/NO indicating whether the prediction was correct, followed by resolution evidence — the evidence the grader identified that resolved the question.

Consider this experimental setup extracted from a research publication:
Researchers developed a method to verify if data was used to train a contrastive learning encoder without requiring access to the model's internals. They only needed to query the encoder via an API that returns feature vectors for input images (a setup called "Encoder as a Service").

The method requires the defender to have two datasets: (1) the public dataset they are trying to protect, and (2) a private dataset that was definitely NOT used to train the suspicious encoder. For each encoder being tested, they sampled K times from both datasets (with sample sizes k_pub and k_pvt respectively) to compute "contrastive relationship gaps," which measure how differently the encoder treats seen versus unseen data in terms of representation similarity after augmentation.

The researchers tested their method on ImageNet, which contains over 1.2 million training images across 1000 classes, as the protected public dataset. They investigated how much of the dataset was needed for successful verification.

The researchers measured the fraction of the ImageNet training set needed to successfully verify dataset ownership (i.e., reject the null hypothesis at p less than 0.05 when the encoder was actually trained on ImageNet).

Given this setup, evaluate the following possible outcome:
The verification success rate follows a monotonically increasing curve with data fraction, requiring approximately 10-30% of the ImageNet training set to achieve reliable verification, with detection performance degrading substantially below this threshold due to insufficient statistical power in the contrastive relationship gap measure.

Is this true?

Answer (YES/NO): NO